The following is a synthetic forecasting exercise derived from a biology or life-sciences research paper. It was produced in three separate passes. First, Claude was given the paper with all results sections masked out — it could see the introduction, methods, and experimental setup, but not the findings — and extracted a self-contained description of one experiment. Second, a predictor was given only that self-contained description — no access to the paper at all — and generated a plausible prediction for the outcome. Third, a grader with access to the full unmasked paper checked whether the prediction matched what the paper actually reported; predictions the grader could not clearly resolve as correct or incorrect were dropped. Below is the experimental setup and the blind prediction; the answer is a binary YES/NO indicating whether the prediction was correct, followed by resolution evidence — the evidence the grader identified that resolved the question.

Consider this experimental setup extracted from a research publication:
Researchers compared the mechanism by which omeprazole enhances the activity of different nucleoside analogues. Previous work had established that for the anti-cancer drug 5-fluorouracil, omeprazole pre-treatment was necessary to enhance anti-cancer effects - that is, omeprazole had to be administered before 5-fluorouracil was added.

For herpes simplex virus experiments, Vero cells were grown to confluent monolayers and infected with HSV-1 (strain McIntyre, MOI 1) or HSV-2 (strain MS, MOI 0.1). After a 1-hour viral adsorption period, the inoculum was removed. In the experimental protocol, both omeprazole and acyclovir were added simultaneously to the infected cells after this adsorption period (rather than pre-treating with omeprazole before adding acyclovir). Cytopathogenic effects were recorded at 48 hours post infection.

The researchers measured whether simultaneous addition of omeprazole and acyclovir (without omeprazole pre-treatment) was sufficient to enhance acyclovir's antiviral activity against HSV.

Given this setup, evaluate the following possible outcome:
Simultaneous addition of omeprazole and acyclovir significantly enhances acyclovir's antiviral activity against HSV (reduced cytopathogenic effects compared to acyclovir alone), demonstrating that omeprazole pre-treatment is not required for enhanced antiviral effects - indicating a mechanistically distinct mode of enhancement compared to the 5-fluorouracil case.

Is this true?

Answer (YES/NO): YES